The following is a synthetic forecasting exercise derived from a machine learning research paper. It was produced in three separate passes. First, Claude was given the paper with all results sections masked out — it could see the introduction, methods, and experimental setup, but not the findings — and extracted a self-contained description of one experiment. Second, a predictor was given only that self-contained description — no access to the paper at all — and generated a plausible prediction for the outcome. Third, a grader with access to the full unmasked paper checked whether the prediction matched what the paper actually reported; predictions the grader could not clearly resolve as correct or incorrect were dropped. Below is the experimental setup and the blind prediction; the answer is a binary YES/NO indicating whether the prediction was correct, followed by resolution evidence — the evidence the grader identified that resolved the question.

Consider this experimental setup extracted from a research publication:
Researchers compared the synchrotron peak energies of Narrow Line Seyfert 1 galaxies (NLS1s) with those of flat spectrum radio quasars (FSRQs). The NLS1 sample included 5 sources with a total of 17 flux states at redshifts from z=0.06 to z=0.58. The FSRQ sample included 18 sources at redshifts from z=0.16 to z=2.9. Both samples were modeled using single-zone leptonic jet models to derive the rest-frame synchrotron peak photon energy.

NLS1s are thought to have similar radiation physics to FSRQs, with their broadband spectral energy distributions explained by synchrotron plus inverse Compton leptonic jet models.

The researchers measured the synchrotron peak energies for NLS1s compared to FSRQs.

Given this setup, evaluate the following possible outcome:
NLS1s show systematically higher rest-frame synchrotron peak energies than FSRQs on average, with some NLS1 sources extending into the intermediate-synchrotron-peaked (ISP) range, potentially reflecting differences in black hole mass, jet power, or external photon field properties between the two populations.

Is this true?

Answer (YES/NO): NO